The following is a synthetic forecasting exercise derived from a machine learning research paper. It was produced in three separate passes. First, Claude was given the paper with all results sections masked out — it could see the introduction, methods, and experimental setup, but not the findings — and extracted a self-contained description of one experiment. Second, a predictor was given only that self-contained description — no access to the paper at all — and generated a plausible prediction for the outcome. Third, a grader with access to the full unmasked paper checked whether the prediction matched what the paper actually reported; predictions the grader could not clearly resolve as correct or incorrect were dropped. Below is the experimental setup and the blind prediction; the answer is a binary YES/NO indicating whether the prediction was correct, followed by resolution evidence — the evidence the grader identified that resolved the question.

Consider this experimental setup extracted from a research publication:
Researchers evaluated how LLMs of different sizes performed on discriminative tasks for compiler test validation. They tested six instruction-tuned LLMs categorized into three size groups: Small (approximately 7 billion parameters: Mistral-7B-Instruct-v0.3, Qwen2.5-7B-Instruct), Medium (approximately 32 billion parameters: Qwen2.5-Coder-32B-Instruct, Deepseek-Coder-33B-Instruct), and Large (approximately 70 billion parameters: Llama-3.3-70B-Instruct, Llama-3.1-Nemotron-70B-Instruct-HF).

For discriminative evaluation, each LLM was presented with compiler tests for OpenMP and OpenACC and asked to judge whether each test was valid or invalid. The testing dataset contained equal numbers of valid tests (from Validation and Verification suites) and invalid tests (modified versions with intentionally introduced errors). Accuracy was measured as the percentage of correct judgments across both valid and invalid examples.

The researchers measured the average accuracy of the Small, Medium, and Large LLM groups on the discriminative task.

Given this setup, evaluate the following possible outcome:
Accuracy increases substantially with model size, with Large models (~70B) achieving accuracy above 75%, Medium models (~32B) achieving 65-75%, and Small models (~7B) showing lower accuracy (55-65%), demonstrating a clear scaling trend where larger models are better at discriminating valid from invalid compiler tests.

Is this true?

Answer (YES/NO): NO